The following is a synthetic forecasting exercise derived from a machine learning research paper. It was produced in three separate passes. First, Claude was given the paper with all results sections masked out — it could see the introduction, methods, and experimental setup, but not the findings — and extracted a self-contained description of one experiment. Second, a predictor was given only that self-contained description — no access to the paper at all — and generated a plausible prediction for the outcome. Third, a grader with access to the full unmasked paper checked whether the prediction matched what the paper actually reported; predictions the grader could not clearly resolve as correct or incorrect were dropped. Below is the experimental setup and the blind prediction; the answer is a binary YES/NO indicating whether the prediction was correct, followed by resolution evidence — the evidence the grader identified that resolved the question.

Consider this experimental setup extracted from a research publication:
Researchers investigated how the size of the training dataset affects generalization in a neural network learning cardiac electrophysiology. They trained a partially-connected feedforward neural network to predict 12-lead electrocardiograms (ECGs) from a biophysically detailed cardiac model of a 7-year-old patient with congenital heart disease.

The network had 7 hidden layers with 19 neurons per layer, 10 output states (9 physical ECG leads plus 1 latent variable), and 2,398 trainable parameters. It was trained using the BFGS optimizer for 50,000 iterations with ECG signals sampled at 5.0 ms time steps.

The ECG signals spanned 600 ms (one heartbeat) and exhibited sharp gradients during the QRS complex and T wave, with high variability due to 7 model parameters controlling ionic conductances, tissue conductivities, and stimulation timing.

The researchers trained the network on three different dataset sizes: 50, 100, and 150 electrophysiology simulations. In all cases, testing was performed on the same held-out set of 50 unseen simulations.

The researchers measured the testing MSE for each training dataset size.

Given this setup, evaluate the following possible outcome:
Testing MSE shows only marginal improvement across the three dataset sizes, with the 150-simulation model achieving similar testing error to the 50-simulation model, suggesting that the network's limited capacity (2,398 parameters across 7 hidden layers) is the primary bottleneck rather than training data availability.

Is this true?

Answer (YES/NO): NO